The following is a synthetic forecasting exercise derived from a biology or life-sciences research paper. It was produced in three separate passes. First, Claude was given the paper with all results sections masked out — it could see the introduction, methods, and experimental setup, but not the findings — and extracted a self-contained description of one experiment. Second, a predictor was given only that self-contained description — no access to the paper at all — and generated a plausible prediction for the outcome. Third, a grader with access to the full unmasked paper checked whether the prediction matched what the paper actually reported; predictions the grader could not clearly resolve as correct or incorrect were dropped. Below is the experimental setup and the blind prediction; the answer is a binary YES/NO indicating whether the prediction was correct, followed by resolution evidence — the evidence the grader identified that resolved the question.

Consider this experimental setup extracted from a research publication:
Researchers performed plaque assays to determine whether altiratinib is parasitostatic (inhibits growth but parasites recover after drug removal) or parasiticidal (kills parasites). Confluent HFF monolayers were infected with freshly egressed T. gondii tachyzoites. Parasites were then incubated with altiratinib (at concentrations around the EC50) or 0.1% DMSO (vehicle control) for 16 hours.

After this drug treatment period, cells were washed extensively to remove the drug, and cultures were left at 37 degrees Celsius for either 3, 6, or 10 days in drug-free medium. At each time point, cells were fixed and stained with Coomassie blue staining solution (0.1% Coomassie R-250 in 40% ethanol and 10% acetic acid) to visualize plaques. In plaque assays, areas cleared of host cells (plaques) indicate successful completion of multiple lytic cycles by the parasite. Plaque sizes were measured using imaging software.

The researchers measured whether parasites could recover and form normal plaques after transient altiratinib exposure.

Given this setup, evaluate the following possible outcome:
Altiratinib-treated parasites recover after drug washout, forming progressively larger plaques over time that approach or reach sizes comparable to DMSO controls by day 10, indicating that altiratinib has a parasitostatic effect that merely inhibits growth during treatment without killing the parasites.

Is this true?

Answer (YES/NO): NO